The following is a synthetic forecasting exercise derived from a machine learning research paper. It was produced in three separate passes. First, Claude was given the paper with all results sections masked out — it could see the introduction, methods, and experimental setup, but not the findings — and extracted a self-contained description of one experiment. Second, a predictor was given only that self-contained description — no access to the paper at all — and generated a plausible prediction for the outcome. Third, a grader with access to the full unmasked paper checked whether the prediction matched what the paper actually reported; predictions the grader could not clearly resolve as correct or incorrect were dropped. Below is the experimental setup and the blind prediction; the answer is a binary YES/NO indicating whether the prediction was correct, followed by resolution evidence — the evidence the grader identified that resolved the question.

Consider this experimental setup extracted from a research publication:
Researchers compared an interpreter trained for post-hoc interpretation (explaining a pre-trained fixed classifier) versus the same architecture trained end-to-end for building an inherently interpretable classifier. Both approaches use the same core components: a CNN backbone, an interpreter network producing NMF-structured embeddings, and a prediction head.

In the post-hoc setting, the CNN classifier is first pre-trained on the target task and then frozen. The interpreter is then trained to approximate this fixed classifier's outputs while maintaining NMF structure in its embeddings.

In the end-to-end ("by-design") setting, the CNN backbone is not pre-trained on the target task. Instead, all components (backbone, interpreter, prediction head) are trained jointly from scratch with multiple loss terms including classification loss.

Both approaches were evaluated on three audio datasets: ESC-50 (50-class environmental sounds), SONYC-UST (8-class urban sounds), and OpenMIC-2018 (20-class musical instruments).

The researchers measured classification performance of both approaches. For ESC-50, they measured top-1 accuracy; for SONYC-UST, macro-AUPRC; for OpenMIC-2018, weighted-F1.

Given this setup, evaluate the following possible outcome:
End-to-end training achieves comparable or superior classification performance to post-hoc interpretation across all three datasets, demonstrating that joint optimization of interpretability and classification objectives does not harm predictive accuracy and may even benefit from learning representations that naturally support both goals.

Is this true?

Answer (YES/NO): YES